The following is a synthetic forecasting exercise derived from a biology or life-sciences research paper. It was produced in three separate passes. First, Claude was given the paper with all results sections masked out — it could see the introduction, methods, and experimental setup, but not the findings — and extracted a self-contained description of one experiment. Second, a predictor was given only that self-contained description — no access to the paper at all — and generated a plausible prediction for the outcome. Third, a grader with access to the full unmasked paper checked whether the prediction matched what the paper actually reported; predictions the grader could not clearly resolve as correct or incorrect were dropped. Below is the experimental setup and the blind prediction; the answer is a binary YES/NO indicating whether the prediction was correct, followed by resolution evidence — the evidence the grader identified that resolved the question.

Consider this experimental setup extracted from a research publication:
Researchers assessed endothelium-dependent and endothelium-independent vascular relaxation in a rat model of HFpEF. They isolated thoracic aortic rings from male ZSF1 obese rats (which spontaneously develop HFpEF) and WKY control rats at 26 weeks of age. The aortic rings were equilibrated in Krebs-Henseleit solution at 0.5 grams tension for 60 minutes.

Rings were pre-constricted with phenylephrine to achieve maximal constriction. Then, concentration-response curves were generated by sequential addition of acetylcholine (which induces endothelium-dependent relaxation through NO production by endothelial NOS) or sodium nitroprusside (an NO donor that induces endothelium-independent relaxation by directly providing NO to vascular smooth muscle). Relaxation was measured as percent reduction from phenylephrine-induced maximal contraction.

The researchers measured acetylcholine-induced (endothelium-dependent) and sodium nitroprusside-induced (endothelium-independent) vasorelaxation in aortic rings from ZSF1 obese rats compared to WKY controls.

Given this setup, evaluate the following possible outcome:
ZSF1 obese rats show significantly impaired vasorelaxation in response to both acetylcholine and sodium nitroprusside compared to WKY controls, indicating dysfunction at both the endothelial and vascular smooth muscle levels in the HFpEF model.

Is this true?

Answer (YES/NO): NO